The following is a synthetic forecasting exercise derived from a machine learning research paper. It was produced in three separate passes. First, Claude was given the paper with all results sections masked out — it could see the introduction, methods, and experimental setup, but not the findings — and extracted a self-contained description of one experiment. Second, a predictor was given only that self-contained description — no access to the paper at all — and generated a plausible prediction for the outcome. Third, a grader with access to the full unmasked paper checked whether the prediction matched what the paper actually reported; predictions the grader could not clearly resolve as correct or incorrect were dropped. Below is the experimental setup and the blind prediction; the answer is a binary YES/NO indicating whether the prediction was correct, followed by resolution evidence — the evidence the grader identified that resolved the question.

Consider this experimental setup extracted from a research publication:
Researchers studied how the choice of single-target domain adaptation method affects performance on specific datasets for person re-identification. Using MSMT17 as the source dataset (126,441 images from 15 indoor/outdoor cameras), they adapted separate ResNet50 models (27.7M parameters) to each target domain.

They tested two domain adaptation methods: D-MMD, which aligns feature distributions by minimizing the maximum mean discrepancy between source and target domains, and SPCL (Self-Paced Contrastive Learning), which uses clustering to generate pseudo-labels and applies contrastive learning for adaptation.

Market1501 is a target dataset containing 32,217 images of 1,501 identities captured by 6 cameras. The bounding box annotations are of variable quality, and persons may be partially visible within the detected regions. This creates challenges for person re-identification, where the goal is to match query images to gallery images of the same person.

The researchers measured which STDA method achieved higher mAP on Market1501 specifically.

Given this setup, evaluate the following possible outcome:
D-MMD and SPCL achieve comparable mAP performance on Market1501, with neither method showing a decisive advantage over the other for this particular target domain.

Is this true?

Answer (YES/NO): NO